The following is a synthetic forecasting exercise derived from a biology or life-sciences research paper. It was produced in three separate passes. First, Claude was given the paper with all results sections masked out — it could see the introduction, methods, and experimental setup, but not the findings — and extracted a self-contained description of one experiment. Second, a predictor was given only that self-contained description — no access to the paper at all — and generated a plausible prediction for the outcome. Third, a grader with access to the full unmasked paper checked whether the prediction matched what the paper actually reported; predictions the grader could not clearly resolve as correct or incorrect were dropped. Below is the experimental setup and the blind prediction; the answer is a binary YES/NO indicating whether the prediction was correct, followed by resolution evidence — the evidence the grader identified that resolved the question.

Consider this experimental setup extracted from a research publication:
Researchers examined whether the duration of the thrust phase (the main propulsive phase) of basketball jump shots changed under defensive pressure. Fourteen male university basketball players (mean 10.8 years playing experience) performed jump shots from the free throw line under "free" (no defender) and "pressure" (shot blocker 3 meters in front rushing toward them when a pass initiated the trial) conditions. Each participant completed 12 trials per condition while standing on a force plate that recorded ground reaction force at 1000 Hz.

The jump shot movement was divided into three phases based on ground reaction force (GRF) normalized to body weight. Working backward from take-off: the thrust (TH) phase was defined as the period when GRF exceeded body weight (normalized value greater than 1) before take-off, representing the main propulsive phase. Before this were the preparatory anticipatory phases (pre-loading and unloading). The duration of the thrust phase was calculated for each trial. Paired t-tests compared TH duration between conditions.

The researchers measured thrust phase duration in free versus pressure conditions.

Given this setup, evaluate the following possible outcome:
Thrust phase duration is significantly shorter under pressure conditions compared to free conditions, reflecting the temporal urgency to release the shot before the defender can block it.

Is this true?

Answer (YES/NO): YES